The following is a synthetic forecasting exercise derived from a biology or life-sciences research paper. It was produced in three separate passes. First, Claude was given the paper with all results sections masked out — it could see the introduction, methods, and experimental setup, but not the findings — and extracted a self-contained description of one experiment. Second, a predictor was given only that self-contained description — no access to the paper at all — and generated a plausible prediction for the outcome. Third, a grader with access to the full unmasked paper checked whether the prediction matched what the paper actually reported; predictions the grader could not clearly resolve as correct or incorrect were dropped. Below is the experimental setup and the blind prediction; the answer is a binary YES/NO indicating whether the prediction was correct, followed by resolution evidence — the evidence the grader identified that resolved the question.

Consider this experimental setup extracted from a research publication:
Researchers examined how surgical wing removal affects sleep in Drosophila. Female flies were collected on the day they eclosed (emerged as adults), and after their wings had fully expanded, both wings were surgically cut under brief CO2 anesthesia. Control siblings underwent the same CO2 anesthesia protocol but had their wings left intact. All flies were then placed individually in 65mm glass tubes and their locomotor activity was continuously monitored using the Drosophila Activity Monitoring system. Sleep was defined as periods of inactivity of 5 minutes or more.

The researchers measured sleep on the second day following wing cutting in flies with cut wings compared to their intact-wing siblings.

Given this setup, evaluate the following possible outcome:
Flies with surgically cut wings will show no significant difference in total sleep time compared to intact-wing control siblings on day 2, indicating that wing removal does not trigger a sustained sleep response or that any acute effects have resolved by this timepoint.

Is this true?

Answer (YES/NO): NO